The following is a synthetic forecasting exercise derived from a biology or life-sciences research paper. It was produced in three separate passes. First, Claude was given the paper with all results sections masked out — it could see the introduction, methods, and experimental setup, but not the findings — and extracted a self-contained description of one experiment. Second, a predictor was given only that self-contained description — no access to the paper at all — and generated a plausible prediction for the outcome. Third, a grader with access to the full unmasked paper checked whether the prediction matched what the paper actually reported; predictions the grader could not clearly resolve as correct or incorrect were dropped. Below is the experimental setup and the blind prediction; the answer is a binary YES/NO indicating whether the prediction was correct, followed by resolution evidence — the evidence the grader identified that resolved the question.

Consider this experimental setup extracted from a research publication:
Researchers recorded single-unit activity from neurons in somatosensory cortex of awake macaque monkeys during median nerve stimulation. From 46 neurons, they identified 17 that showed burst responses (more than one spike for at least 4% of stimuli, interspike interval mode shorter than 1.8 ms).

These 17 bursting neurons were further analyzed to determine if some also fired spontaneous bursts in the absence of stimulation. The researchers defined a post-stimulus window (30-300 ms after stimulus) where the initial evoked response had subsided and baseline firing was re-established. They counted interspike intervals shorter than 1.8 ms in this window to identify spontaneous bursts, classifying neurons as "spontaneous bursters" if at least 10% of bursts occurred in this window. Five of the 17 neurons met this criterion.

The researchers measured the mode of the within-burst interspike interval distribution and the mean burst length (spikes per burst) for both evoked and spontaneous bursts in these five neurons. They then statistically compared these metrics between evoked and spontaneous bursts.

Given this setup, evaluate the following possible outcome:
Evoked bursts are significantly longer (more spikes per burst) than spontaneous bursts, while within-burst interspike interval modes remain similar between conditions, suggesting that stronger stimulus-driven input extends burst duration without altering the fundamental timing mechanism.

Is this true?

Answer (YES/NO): NO